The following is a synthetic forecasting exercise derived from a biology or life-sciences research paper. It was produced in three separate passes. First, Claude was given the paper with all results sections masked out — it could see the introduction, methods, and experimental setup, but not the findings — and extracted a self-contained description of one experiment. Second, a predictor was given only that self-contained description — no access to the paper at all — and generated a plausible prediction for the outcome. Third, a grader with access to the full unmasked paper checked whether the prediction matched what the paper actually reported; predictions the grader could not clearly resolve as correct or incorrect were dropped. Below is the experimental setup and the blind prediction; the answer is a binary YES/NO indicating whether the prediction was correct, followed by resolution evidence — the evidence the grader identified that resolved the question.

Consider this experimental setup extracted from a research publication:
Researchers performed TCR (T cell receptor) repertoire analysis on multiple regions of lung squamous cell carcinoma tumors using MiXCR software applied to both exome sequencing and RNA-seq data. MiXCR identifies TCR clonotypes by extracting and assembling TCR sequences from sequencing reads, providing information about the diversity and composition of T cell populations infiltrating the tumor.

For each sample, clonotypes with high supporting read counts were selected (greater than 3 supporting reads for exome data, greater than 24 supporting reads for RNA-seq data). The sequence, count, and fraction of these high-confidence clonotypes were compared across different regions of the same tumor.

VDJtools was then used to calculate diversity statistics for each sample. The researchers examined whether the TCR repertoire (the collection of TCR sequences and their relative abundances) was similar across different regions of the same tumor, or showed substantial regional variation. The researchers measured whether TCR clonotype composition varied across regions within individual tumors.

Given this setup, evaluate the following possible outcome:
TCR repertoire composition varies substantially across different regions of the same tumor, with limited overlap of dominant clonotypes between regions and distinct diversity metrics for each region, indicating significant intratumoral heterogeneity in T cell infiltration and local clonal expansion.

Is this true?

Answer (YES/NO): YES